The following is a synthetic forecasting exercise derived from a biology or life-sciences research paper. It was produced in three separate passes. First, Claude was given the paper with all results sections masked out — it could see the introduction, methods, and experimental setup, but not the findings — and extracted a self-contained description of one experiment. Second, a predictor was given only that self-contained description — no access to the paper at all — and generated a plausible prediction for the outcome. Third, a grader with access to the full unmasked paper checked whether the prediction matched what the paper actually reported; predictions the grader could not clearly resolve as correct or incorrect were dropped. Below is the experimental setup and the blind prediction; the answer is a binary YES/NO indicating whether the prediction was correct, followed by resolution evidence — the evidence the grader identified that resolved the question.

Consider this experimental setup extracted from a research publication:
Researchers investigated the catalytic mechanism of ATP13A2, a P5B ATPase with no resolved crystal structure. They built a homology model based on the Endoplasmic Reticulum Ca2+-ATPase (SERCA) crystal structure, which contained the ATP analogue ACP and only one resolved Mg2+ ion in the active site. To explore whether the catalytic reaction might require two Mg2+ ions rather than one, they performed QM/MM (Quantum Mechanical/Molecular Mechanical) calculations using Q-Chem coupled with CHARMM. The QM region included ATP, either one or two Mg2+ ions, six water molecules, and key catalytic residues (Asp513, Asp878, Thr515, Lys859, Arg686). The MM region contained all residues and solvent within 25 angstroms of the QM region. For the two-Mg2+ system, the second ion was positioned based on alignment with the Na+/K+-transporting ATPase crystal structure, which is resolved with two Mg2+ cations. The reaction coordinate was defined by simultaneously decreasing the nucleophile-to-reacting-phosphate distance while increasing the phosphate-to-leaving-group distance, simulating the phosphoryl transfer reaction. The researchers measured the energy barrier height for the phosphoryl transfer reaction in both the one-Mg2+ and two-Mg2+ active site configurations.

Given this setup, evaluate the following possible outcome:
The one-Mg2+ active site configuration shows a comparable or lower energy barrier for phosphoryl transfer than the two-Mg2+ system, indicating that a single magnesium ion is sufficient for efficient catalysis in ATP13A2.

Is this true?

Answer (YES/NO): NO